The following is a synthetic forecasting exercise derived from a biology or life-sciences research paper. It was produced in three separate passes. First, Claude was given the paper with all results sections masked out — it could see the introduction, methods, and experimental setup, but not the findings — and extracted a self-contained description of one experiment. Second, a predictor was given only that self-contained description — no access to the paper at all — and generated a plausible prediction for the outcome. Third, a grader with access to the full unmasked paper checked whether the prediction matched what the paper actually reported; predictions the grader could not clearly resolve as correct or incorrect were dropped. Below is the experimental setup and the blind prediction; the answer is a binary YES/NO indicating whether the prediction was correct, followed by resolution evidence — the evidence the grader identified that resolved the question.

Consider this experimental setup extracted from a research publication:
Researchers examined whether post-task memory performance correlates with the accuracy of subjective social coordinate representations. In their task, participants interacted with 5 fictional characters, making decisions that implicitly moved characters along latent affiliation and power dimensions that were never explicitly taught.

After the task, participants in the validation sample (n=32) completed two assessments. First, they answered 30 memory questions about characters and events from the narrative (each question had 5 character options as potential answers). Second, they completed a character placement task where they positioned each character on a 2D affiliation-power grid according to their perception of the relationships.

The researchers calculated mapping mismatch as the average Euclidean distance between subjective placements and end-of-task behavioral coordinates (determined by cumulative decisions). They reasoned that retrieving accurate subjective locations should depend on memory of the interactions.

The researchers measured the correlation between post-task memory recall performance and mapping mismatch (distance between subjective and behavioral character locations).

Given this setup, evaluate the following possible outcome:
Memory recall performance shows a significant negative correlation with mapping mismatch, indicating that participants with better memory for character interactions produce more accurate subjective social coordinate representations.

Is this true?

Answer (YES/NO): YES